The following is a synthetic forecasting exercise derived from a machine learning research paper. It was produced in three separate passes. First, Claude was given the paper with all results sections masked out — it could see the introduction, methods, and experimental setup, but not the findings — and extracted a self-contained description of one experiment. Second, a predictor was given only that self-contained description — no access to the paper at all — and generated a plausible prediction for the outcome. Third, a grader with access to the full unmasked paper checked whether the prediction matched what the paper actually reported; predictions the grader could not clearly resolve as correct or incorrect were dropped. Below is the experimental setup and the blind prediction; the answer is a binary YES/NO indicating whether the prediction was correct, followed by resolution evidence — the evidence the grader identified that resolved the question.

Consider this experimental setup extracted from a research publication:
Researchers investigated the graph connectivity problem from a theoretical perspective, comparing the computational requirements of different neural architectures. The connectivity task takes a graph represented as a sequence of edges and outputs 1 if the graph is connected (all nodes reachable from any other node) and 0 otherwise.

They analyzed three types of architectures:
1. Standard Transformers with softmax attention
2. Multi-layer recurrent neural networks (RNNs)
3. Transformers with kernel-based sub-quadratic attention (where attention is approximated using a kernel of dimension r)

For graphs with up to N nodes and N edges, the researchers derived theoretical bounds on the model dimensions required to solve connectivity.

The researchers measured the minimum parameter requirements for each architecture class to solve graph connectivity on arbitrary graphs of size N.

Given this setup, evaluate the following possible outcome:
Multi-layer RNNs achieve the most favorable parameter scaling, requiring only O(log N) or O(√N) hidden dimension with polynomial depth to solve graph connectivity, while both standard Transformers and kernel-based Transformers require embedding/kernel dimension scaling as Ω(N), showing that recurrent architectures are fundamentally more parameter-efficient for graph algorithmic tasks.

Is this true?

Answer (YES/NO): NO